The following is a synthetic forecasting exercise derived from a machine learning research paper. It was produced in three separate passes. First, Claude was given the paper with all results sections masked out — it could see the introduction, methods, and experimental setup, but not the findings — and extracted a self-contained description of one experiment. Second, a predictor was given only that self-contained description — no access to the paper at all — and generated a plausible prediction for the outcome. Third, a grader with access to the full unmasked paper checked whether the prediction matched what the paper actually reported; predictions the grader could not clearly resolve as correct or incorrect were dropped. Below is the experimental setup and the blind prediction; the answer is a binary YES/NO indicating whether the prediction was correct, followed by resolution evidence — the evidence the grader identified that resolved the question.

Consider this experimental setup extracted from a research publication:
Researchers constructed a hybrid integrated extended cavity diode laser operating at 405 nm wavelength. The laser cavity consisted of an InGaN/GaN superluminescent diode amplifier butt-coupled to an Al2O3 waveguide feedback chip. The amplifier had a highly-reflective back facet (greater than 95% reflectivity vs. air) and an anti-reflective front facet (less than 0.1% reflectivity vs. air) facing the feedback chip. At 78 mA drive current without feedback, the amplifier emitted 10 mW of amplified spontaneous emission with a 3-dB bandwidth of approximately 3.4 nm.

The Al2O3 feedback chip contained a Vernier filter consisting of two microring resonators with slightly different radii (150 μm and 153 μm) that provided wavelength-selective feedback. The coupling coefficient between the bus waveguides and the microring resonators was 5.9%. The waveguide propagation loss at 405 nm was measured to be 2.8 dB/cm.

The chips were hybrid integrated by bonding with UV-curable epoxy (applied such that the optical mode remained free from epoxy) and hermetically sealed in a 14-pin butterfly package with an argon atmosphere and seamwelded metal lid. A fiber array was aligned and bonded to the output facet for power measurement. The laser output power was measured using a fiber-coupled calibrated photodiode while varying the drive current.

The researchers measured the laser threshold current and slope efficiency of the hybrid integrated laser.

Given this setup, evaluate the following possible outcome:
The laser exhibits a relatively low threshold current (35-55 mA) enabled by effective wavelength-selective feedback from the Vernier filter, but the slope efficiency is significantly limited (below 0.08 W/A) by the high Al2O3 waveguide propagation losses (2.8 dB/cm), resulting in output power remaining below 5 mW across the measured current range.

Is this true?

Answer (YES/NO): YES